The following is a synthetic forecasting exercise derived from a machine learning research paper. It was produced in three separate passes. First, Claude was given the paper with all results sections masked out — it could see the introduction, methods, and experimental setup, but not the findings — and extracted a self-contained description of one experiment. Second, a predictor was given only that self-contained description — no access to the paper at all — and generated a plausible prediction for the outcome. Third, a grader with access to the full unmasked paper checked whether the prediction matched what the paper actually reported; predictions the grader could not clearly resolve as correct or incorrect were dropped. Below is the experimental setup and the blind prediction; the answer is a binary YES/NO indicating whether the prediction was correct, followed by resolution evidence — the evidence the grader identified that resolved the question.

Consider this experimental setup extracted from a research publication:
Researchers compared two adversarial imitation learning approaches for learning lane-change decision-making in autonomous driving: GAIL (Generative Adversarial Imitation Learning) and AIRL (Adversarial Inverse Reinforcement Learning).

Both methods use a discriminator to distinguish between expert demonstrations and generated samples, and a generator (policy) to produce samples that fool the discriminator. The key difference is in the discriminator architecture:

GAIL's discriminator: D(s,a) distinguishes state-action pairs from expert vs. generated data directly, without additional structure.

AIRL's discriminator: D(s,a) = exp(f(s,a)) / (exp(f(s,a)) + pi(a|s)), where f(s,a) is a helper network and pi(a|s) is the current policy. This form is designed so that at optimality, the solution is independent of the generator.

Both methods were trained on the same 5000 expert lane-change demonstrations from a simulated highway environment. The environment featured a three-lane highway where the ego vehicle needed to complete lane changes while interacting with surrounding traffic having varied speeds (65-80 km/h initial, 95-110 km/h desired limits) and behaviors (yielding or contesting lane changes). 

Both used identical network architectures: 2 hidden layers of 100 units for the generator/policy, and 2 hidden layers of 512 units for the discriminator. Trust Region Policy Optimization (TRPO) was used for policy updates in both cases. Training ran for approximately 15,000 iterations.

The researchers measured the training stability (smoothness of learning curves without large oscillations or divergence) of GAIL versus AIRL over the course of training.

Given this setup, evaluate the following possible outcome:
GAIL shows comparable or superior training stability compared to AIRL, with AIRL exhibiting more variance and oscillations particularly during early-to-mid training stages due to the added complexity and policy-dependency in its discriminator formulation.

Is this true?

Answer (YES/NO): NO